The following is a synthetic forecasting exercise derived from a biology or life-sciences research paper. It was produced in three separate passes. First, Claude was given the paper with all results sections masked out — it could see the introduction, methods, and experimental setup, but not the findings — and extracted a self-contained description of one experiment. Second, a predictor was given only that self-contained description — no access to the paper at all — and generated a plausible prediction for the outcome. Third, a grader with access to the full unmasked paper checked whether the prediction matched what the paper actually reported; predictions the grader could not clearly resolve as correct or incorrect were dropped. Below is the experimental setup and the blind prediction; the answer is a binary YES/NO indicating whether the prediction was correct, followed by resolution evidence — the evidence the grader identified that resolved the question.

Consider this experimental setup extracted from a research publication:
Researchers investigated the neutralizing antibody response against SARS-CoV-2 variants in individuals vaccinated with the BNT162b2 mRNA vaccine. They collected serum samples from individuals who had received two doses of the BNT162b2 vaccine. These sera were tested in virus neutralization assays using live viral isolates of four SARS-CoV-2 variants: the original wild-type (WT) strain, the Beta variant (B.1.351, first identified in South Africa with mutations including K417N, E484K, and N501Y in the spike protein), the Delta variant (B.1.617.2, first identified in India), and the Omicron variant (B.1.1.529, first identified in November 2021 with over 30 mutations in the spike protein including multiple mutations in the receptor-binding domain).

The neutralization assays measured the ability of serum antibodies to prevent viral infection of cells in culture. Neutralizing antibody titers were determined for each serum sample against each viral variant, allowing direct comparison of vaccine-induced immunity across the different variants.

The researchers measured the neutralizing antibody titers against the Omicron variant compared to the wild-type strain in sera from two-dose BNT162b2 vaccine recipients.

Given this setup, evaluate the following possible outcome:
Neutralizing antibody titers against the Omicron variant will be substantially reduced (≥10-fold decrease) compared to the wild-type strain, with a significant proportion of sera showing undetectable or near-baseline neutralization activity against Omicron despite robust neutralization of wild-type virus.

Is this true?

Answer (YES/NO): NO